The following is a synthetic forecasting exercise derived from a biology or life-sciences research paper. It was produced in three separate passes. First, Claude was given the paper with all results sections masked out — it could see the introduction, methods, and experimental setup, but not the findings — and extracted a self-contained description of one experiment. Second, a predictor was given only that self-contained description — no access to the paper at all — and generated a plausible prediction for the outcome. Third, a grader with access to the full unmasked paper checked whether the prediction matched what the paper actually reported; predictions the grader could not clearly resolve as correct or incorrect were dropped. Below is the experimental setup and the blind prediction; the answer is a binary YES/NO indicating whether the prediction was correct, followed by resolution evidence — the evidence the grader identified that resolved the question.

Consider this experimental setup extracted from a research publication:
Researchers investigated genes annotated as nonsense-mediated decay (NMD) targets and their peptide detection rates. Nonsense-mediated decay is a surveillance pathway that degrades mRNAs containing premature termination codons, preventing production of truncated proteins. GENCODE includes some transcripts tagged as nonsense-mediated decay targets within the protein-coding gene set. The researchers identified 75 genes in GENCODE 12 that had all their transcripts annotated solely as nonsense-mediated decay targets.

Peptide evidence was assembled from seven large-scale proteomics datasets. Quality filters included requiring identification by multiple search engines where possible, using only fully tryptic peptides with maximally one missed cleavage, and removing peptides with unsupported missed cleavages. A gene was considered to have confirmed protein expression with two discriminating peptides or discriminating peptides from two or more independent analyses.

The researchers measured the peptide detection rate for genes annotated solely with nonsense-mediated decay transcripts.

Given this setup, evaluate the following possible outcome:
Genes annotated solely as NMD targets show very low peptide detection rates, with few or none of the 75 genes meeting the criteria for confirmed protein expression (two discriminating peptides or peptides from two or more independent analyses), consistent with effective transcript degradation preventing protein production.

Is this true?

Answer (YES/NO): YES